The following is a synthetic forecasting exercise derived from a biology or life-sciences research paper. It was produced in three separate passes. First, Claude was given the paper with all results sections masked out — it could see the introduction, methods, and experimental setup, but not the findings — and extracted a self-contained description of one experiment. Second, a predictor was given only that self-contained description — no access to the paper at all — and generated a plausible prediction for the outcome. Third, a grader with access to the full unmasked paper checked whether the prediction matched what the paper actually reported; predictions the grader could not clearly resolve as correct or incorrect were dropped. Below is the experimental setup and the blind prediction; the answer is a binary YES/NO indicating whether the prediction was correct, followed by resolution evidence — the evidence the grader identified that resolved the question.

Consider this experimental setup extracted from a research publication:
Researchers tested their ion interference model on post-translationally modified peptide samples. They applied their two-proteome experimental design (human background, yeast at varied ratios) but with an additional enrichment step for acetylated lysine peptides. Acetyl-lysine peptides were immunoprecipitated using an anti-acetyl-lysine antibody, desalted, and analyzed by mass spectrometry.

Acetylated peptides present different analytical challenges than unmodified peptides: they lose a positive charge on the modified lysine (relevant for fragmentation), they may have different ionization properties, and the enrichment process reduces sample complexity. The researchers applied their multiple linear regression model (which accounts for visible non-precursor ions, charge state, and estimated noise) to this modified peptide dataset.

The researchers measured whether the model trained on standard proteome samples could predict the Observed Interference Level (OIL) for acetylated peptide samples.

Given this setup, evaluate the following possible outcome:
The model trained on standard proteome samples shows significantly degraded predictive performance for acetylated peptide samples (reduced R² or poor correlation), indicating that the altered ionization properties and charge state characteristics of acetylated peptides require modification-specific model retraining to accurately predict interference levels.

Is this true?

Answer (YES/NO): NO